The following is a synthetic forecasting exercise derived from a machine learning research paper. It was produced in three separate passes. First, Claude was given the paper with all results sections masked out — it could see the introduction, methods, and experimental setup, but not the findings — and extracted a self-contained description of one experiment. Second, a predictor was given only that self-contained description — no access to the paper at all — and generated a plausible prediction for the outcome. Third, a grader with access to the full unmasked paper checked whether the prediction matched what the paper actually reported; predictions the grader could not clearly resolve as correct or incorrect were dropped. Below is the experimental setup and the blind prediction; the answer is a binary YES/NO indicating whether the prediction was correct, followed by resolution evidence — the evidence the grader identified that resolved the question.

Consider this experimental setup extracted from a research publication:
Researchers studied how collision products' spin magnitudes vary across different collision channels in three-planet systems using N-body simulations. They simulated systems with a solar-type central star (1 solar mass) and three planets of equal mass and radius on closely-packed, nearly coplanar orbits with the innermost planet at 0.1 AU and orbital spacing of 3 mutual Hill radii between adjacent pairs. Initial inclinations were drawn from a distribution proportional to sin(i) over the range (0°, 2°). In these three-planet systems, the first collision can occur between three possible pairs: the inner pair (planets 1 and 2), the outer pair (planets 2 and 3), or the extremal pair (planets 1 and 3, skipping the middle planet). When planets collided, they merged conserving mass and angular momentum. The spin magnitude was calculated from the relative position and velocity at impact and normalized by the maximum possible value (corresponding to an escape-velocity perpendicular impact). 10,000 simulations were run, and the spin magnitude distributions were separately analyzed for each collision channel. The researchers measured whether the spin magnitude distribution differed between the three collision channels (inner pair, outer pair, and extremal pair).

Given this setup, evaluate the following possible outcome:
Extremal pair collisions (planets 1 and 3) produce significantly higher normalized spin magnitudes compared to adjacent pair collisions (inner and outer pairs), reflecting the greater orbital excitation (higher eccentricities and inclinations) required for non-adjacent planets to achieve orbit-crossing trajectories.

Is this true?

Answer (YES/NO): NO